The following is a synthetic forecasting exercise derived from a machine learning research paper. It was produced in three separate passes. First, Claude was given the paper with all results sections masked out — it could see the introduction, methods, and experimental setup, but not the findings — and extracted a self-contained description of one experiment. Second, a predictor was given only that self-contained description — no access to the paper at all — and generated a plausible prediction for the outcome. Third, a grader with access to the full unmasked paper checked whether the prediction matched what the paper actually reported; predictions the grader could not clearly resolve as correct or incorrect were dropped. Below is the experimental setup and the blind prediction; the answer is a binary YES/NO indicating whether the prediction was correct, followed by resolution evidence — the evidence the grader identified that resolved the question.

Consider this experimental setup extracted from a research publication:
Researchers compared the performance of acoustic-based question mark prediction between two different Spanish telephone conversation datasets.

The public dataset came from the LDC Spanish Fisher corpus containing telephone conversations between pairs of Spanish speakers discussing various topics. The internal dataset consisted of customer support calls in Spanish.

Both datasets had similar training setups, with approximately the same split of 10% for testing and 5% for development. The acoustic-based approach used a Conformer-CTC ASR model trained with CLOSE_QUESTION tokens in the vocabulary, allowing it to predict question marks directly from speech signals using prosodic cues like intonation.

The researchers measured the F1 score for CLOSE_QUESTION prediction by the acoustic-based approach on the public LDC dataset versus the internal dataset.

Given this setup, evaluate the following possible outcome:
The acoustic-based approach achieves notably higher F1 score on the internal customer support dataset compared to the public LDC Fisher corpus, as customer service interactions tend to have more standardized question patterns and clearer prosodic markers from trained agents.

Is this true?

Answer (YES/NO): NO